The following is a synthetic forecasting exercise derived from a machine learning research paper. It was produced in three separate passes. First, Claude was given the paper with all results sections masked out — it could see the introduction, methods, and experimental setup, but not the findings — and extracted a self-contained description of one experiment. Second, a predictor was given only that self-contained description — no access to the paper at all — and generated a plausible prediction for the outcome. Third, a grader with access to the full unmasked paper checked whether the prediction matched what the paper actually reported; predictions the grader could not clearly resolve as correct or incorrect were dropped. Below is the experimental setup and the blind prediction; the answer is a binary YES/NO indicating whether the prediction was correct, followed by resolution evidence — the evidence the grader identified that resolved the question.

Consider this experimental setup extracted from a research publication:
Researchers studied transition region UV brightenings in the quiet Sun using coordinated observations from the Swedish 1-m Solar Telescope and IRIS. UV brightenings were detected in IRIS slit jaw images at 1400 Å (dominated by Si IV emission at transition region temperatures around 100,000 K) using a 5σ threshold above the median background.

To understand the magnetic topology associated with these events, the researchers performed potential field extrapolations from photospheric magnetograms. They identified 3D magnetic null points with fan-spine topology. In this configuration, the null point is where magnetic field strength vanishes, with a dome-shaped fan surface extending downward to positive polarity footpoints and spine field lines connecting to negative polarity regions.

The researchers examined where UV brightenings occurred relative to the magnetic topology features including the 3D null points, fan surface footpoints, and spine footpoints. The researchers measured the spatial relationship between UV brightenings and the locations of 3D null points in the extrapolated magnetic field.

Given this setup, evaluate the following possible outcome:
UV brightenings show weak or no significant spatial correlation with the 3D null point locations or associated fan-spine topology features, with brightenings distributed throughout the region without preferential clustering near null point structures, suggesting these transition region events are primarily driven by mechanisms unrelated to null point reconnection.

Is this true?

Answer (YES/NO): NO